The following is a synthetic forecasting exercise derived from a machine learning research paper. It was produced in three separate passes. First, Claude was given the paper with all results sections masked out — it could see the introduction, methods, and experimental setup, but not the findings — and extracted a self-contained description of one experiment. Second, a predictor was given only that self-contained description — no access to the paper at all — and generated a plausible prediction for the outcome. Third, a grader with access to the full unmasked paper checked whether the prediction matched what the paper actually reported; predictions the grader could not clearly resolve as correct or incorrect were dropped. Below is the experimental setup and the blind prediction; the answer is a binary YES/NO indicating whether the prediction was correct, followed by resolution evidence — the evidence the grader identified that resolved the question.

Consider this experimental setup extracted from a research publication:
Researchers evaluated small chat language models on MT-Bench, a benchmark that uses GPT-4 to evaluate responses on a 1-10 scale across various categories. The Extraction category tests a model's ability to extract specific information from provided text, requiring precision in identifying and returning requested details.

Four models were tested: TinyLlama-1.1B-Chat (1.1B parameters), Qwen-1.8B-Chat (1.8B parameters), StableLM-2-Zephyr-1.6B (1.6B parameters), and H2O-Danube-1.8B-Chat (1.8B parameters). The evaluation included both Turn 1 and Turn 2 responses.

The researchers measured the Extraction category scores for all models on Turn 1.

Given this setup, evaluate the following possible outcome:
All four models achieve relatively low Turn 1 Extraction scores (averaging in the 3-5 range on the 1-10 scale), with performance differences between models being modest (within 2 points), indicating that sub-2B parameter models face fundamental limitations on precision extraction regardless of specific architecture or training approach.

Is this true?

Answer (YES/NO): NO